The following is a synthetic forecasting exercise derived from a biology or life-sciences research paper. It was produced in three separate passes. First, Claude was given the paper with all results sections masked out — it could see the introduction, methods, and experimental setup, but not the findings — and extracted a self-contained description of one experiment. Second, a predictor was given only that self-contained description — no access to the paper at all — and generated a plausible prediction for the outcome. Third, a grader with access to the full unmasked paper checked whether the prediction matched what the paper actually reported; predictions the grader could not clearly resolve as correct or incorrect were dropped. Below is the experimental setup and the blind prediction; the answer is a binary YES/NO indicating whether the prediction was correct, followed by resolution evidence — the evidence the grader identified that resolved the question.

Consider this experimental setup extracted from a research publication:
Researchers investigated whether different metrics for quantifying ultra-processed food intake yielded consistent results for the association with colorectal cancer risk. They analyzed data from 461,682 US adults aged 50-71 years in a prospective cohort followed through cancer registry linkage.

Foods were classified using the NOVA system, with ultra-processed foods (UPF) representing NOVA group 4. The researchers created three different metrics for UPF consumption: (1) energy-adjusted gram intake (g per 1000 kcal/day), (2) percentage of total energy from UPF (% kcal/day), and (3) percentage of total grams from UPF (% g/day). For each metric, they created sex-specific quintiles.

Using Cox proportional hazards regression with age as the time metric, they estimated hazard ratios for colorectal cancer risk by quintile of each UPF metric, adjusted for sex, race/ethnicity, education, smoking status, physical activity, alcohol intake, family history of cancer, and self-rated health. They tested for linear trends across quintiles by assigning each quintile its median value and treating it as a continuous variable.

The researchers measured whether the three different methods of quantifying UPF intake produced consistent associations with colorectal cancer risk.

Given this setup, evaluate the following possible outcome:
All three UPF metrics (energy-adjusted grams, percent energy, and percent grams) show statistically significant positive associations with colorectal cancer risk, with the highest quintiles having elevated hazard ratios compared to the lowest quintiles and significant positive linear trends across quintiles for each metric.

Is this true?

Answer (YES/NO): NO